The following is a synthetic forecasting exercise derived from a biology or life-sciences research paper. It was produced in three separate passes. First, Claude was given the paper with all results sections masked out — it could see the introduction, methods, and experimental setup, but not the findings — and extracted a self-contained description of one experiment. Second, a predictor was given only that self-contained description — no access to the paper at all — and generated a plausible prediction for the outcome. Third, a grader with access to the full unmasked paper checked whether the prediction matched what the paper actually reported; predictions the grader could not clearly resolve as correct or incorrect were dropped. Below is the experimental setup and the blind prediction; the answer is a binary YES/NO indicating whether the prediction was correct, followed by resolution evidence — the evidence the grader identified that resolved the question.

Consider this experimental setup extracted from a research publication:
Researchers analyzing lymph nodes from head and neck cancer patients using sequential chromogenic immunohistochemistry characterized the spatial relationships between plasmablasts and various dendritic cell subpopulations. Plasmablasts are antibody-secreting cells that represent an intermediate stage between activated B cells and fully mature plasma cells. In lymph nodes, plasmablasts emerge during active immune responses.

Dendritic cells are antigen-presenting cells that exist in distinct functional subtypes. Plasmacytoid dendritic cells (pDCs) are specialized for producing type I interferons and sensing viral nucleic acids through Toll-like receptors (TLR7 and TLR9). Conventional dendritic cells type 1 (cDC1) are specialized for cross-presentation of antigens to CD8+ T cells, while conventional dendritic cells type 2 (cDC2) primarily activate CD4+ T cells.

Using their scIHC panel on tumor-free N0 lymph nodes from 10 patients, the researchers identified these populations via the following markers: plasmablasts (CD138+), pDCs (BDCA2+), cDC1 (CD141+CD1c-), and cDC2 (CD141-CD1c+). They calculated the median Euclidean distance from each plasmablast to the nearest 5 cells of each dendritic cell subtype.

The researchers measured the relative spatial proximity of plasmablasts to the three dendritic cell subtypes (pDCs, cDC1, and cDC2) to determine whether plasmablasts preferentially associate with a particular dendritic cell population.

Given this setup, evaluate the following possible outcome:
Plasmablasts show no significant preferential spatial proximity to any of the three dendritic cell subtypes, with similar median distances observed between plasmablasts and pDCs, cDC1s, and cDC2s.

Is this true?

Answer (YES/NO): NO